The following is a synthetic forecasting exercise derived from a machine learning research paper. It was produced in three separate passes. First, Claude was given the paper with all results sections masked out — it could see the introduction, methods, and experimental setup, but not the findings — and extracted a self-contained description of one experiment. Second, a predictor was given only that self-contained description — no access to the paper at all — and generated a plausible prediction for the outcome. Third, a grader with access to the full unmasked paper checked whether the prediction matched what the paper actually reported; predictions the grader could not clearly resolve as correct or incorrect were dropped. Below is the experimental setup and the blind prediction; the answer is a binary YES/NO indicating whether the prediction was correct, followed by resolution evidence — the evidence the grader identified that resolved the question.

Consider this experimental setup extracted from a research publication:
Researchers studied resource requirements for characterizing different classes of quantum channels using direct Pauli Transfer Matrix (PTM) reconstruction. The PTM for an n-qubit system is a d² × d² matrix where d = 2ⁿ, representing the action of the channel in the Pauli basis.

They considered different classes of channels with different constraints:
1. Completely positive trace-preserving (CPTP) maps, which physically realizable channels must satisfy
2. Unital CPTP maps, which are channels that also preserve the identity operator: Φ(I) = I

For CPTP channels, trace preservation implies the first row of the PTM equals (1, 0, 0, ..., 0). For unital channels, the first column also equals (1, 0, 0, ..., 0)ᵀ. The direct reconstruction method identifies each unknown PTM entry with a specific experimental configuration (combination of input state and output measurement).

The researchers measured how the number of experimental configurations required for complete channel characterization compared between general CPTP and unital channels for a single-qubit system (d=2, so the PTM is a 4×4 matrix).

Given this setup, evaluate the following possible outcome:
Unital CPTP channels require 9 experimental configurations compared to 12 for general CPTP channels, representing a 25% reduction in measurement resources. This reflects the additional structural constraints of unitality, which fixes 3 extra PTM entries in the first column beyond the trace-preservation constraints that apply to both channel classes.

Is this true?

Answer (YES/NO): YES